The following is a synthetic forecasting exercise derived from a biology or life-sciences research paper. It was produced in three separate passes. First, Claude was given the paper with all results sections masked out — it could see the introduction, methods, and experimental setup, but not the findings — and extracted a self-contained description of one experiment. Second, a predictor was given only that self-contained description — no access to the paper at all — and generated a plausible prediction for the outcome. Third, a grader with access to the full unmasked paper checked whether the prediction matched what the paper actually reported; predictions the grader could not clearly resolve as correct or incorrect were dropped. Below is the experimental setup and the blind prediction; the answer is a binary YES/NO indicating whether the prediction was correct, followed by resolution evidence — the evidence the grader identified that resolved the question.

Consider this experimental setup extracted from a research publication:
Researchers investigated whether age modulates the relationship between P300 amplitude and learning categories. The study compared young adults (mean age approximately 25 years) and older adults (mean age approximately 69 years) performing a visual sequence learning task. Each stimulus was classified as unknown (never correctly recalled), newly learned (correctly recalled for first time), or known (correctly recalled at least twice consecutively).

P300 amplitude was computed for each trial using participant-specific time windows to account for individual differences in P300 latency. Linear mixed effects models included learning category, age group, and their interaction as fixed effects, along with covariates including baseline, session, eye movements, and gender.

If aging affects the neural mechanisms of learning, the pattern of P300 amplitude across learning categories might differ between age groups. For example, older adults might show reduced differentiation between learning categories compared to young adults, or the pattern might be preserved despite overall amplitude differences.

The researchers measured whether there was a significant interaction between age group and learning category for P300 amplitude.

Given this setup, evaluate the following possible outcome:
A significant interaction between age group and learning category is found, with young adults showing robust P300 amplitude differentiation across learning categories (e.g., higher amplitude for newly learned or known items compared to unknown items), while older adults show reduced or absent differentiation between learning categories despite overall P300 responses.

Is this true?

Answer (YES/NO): NO